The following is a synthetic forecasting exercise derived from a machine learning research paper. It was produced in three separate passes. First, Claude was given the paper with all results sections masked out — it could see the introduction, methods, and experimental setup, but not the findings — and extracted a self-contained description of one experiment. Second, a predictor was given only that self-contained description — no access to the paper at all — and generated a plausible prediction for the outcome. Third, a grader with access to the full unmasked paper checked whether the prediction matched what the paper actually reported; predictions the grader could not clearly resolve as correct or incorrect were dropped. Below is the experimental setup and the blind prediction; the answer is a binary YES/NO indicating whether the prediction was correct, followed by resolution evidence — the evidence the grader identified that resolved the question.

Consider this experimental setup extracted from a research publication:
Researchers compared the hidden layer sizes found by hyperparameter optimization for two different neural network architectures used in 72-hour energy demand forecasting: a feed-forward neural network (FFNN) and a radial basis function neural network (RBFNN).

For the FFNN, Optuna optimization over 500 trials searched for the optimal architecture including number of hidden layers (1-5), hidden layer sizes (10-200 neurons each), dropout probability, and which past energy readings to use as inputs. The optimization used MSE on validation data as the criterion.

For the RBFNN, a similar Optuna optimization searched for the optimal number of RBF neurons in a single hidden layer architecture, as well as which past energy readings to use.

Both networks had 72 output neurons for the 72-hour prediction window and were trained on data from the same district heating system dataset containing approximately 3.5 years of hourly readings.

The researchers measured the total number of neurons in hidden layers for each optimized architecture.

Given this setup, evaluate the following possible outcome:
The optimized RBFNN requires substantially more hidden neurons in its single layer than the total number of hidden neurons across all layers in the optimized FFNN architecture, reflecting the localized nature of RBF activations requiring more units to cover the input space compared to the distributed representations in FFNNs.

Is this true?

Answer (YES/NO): NO